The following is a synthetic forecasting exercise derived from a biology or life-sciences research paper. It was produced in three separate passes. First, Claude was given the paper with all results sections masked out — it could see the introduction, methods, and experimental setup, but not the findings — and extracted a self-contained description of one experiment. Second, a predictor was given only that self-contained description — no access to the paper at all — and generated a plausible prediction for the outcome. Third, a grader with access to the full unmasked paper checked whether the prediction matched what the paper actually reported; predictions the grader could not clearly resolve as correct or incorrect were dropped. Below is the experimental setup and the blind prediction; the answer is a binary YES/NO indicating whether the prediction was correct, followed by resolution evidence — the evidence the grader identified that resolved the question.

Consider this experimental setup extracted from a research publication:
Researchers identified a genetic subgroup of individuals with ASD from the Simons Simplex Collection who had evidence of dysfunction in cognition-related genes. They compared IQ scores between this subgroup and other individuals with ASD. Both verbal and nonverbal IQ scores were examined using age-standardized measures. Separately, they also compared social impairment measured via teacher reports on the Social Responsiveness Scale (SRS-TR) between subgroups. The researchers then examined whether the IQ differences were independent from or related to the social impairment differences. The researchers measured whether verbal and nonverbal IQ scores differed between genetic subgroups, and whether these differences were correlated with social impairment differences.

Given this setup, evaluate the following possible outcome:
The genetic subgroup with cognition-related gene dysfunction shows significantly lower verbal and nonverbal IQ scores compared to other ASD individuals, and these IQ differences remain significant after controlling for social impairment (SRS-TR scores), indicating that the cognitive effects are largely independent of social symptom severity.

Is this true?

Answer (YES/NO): YES